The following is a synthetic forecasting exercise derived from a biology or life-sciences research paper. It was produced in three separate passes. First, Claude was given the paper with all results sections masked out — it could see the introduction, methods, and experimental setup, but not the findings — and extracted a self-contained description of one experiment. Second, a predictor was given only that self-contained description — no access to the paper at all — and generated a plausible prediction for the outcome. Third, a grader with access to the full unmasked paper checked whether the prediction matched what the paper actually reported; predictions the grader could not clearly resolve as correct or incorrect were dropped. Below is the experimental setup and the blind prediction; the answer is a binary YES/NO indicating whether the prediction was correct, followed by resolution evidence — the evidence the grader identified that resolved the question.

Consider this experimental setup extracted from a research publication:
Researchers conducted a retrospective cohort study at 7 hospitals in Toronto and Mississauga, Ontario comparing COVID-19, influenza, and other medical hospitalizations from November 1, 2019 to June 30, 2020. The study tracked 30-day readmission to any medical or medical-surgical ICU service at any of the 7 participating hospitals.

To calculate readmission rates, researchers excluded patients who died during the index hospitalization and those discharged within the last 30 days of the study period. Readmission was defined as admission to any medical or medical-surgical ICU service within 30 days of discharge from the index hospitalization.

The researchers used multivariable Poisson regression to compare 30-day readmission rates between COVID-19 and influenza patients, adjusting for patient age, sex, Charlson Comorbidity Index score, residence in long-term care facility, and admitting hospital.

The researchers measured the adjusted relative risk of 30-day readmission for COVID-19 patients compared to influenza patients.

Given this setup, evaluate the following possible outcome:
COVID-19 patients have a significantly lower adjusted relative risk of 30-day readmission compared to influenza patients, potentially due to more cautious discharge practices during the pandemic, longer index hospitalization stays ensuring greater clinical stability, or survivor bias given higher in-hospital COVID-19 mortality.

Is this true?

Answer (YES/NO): NO